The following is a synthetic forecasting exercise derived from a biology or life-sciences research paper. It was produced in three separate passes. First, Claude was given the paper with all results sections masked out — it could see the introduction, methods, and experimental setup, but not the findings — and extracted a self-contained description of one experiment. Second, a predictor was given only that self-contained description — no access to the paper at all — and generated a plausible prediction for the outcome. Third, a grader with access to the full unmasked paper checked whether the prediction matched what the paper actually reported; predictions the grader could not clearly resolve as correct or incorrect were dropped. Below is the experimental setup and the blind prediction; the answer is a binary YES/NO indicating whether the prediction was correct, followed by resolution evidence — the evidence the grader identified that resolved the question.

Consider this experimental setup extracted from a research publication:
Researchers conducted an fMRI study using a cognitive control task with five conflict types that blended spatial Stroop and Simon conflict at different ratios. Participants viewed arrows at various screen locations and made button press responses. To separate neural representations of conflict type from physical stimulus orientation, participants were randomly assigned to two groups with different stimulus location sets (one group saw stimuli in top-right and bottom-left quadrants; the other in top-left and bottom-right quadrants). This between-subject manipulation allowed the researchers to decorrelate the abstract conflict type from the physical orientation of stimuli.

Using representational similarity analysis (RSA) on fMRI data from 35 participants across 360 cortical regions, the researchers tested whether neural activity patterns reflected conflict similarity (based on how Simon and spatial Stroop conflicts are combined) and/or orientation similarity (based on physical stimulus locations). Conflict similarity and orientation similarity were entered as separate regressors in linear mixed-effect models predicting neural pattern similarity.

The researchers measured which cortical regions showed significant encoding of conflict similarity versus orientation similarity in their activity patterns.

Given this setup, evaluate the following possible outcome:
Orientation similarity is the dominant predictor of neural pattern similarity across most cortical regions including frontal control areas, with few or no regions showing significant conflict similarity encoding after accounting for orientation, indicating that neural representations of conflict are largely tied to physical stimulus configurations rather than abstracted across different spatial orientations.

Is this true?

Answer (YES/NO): NO